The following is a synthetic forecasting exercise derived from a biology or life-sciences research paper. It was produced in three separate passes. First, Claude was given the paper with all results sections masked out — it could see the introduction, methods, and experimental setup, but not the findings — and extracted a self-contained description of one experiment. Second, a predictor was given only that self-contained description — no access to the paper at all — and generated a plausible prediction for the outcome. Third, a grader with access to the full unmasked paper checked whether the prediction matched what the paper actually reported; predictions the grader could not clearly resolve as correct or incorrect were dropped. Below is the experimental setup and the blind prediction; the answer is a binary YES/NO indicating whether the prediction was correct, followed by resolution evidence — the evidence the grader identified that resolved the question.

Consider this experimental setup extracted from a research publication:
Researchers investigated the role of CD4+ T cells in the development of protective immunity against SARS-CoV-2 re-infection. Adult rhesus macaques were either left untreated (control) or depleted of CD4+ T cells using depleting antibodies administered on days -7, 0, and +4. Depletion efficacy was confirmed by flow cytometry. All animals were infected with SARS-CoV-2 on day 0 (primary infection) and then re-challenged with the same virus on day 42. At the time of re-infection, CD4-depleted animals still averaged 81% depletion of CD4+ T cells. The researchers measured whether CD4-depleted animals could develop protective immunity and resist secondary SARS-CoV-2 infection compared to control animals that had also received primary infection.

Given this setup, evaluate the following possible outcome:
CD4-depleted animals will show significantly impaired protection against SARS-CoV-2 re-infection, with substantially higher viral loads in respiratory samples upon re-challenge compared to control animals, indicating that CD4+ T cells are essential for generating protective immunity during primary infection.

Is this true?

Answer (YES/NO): NO